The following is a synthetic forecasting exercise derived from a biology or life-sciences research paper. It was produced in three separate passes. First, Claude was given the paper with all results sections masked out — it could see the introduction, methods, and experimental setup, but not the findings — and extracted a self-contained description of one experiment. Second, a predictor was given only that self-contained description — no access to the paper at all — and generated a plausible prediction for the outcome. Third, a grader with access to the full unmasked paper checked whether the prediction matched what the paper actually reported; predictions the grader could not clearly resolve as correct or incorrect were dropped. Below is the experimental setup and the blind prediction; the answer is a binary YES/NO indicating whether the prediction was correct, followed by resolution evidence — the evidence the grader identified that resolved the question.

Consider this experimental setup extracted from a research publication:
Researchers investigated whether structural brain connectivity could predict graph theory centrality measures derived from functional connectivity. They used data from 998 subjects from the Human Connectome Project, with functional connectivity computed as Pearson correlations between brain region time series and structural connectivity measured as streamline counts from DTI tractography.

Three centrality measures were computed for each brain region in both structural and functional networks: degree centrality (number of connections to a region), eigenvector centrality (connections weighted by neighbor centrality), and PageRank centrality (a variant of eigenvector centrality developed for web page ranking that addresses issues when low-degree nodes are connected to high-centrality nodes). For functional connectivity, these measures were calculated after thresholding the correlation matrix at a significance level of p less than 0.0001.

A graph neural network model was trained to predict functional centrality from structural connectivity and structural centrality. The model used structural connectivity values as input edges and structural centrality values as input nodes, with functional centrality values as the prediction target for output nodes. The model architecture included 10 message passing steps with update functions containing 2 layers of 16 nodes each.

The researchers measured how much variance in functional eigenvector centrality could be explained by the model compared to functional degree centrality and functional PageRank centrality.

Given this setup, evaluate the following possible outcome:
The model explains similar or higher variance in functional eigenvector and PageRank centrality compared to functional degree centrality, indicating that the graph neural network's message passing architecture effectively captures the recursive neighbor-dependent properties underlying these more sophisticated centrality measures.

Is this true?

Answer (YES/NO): YES